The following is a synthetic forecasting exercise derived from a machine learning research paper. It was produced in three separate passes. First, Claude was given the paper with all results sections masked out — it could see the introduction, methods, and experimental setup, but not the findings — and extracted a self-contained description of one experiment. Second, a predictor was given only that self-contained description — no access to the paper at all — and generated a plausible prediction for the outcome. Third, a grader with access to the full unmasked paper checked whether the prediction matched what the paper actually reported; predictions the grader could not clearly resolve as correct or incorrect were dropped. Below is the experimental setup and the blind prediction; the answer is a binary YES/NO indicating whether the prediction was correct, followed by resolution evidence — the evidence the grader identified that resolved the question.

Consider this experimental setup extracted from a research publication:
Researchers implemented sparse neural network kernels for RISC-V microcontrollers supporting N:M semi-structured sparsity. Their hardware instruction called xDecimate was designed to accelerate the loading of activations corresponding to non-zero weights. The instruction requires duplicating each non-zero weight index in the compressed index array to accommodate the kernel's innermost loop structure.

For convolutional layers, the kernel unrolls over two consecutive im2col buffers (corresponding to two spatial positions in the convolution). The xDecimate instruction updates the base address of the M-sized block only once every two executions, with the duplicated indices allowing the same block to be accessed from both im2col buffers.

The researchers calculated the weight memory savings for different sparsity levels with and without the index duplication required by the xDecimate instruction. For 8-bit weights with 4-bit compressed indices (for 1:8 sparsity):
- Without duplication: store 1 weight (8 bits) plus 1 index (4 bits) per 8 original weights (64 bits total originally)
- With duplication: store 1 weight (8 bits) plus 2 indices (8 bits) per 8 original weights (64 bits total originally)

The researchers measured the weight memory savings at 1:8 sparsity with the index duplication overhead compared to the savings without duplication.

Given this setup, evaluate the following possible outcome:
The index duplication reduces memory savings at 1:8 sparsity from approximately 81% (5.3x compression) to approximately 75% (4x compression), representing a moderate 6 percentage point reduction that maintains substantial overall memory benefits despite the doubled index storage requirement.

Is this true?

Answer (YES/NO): YES